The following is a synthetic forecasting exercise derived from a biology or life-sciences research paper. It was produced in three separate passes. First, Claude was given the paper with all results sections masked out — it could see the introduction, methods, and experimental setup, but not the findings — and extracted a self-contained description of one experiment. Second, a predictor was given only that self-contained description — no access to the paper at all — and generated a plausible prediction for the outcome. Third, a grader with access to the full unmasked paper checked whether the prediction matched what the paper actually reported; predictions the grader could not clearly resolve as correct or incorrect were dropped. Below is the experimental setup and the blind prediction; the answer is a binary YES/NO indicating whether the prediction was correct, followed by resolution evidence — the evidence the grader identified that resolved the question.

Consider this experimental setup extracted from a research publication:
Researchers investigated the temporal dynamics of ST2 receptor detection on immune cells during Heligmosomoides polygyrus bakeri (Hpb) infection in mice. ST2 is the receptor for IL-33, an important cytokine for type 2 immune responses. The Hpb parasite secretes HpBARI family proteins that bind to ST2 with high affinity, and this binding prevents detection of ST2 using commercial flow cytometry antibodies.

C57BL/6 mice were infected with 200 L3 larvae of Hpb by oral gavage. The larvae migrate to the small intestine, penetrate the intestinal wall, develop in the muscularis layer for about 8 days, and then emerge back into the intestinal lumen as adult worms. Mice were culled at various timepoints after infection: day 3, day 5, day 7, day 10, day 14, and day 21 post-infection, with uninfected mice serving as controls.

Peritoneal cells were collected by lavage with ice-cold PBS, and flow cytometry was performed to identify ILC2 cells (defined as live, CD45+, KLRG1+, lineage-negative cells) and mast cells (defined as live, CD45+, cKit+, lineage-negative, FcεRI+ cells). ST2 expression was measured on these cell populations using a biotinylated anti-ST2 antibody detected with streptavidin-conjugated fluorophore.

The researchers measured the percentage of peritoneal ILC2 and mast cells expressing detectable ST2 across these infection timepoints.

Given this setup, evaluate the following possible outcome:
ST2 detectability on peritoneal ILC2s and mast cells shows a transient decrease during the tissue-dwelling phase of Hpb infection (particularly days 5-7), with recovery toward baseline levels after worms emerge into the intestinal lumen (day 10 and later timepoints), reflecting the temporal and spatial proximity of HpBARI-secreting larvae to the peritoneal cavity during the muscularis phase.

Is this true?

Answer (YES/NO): YES